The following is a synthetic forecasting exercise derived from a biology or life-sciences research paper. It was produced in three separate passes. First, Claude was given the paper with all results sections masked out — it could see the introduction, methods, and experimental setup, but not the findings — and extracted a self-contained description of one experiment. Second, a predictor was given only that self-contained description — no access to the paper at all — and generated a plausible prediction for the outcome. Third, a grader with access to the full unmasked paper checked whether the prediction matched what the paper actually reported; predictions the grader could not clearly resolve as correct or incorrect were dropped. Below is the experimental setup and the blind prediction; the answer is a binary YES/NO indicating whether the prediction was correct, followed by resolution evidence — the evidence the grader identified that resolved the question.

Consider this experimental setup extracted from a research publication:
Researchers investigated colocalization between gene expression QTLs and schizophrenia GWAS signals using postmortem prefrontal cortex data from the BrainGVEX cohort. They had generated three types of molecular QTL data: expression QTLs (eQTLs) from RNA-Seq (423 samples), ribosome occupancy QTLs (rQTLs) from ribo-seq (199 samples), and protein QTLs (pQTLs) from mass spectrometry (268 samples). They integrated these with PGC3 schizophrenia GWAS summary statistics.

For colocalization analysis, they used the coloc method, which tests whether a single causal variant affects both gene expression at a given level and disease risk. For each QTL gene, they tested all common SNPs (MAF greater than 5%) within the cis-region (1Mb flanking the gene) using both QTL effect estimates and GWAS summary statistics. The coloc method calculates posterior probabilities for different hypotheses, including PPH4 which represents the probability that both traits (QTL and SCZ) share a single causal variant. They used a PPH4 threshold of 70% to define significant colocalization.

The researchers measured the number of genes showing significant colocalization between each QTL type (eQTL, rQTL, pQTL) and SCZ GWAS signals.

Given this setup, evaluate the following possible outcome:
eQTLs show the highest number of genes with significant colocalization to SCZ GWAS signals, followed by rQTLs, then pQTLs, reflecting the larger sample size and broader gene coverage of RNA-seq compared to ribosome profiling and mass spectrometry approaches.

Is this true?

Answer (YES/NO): YES